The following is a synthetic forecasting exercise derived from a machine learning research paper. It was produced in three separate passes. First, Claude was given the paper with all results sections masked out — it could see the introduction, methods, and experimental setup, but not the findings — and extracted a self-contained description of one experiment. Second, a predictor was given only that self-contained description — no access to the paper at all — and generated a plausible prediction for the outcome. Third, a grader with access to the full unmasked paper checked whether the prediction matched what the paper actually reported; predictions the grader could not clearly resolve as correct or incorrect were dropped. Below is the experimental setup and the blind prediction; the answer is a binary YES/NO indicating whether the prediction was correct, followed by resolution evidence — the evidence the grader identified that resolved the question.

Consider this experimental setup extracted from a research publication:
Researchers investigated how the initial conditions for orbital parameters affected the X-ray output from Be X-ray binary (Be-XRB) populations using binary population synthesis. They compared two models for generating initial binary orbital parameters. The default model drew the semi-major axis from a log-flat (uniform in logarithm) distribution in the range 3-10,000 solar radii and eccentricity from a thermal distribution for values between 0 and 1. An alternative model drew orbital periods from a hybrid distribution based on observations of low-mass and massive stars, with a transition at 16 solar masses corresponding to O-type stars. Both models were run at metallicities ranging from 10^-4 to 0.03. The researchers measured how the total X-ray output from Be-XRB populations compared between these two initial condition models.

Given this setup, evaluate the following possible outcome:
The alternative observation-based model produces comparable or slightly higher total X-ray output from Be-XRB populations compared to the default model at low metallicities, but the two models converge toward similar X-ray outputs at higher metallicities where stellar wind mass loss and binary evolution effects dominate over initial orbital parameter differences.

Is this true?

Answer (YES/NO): NO